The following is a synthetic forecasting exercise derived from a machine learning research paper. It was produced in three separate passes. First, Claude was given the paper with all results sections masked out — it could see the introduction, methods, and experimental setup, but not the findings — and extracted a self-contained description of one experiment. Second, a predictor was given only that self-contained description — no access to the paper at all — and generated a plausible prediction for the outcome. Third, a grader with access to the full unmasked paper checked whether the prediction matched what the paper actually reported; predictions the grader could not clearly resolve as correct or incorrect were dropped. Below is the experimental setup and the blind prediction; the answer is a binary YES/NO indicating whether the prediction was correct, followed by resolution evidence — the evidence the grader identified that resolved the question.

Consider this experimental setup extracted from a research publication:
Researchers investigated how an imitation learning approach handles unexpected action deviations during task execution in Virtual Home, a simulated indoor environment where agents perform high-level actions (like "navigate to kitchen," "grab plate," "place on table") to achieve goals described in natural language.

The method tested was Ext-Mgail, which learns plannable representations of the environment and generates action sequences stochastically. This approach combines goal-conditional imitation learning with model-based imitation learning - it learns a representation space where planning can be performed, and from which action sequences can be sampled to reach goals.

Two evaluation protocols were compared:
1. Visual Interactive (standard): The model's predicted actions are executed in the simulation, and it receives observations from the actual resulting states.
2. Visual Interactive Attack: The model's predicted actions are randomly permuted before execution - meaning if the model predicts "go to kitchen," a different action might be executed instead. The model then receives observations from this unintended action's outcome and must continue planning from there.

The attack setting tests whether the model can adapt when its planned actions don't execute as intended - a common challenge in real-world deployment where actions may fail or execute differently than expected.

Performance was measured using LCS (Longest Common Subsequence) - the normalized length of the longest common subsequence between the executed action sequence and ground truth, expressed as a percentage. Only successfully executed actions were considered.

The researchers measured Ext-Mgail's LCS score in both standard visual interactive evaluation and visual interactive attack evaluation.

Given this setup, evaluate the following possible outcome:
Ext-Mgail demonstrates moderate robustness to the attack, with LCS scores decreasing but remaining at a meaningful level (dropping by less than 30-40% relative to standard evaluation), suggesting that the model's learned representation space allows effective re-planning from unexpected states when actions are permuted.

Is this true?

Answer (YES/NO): NO